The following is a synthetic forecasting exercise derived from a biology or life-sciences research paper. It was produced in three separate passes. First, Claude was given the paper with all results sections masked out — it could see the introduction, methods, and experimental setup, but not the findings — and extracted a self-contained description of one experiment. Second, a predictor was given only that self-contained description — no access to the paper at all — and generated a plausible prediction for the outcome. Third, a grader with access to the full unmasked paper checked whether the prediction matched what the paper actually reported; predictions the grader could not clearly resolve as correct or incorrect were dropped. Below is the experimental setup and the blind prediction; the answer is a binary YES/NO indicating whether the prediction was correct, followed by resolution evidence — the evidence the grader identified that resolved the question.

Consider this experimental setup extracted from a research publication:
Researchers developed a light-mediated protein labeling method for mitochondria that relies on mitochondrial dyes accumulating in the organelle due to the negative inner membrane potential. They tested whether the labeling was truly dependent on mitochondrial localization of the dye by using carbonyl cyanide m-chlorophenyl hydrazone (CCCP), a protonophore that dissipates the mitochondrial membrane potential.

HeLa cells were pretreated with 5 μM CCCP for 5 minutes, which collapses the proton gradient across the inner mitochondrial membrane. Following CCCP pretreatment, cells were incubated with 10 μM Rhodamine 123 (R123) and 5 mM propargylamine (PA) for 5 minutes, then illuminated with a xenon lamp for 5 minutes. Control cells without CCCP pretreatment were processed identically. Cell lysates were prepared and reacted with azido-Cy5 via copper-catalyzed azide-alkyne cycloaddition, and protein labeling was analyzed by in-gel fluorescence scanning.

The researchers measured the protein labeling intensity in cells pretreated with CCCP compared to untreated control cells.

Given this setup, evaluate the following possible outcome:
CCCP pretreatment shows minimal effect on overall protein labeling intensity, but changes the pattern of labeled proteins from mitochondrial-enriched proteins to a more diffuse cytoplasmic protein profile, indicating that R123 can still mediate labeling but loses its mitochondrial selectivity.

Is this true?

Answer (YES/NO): NO